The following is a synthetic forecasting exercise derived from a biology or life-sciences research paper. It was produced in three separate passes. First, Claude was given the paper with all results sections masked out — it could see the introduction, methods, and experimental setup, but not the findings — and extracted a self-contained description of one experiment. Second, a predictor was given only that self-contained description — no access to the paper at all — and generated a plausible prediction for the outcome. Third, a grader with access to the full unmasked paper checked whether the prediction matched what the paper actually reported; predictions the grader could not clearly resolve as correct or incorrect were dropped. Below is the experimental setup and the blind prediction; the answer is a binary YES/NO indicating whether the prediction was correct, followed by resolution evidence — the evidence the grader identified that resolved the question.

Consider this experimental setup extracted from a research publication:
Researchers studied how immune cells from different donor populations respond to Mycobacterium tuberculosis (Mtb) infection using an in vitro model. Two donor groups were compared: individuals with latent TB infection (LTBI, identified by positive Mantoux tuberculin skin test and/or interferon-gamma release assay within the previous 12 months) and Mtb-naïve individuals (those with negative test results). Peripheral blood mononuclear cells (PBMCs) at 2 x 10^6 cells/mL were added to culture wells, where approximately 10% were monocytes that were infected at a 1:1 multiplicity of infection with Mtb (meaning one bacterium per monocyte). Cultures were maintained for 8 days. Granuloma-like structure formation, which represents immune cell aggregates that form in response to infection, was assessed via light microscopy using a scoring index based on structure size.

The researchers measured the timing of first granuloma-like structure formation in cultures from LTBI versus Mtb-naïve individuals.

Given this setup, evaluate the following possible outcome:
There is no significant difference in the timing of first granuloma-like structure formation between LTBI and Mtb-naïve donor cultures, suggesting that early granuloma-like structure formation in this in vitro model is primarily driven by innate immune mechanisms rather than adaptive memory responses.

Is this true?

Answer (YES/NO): NO